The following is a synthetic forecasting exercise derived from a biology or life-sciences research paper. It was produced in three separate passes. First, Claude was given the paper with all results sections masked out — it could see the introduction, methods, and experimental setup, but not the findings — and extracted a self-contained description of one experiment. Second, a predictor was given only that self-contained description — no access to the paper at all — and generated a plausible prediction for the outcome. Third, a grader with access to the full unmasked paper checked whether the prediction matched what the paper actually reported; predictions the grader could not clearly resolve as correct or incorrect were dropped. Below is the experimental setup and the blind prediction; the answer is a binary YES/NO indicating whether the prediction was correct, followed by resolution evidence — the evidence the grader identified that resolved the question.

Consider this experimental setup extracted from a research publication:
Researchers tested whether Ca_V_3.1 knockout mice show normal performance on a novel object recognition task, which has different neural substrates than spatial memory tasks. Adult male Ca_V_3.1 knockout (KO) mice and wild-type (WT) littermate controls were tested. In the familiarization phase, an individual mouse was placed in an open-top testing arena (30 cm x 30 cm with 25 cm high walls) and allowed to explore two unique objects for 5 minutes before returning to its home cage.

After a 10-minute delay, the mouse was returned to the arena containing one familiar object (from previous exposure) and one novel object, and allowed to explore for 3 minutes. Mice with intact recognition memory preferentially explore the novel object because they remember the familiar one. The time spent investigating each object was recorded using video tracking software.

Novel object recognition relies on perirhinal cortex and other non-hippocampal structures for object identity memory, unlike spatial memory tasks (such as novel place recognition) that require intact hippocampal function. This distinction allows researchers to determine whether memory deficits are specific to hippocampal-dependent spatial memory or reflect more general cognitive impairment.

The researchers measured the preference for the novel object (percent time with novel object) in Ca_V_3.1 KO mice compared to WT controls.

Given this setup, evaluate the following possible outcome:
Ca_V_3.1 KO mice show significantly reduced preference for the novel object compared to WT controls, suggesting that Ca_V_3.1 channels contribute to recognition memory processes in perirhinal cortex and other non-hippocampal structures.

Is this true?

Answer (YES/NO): NO